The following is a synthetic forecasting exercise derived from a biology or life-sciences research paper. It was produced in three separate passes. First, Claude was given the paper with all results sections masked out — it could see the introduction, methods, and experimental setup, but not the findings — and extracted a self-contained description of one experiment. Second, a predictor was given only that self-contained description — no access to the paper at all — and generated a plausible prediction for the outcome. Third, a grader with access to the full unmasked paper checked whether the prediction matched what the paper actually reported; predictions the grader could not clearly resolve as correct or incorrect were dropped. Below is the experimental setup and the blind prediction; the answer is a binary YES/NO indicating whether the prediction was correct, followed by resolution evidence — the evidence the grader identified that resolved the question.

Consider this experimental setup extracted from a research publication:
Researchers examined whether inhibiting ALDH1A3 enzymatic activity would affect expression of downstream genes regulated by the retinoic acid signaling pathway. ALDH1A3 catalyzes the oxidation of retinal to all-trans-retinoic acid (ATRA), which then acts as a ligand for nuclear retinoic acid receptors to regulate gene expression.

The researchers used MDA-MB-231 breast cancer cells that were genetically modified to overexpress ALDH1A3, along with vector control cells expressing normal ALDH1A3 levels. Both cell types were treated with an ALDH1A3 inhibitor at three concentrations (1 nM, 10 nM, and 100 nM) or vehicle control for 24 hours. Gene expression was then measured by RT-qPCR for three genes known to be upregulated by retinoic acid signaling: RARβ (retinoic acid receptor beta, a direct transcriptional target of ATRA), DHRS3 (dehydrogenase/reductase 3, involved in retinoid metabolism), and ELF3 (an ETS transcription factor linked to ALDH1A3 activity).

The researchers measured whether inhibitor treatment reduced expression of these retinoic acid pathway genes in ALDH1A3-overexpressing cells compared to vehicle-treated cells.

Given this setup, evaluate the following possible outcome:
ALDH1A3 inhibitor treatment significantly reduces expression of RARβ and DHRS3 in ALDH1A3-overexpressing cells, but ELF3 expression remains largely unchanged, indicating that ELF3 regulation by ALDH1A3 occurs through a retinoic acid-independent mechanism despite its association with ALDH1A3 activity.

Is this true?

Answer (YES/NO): NO